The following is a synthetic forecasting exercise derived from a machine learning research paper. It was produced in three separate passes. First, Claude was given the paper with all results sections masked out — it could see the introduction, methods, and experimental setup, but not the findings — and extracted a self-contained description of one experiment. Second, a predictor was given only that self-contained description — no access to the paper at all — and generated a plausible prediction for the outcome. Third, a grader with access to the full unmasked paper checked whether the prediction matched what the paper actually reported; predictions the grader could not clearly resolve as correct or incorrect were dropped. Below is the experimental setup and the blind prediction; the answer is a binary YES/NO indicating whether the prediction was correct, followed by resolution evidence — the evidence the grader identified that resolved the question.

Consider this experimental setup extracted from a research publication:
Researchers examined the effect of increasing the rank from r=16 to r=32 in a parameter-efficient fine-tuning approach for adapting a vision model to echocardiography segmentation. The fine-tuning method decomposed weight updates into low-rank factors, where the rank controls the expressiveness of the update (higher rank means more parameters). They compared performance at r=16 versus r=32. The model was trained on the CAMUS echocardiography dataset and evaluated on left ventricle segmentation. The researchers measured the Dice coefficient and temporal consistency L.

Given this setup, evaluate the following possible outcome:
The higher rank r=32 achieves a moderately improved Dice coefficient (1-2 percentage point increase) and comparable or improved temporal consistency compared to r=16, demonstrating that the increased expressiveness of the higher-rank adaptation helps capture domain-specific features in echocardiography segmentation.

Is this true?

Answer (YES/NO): NO